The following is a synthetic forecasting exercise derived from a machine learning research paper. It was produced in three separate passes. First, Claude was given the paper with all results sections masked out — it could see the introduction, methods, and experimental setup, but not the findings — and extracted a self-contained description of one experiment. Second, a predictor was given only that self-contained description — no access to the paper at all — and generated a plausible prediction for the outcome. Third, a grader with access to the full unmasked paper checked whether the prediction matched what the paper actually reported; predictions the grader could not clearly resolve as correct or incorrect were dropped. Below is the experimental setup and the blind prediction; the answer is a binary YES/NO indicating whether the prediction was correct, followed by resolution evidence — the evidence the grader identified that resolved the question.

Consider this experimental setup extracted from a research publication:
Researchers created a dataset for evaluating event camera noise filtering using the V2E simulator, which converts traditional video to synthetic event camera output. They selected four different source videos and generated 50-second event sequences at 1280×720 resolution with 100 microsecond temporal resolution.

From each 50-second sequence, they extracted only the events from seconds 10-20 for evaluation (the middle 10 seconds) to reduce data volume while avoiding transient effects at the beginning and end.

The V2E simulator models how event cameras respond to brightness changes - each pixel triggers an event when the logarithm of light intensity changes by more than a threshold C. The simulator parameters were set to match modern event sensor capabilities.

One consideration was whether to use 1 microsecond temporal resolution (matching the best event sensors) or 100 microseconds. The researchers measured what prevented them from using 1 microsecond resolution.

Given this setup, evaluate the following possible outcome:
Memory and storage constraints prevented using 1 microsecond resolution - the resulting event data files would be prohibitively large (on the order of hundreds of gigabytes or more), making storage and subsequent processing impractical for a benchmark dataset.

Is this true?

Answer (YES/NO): NO